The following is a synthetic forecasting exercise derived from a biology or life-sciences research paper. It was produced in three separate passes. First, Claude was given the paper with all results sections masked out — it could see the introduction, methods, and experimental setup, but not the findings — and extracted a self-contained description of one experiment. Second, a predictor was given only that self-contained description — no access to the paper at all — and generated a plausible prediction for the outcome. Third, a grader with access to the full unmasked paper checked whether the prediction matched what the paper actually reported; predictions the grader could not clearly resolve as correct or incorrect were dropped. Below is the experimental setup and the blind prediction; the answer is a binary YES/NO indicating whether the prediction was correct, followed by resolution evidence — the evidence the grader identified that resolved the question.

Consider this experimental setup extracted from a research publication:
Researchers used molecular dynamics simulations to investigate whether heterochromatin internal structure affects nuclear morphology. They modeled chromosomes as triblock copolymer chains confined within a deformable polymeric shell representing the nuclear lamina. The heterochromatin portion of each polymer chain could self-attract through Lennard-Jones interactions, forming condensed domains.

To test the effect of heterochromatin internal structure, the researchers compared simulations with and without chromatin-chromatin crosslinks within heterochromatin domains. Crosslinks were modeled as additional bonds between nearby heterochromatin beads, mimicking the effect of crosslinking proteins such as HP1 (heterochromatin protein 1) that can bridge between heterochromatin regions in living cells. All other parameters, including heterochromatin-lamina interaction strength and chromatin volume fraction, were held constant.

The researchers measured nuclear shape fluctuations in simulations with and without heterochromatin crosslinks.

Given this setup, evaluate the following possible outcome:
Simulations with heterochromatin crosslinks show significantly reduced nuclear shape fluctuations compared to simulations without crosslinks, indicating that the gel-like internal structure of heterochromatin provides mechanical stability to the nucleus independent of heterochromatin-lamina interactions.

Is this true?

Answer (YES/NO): NO